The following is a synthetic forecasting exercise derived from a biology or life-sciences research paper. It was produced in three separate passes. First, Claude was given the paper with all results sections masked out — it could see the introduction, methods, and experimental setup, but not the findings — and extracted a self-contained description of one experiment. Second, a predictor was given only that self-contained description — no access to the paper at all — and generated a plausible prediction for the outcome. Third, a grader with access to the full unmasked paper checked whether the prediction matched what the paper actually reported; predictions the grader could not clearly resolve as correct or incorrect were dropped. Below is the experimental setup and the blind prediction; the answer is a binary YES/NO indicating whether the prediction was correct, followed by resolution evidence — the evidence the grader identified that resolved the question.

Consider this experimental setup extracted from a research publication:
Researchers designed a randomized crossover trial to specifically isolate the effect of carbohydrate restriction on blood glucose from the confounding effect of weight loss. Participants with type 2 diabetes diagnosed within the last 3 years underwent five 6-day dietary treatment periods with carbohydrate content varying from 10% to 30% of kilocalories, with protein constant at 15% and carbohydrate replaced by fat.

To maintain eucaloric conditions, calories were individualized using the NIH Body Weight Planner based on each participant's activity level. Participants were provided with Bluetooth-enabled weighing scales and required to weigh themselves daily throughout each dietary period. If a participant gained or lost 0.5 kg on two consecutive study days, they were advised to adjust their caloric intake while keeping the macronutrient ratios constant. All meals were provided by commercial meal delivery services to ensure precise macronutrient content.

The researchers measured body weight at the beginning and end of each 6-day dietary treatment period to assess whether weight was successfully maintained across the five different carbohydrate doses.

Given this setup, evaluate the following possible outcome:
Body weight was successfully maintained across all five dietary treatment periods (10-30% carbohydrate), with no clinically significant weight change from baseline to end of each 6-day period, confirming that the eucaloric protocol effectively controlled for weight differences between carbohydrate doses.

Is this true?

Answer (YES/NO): NO